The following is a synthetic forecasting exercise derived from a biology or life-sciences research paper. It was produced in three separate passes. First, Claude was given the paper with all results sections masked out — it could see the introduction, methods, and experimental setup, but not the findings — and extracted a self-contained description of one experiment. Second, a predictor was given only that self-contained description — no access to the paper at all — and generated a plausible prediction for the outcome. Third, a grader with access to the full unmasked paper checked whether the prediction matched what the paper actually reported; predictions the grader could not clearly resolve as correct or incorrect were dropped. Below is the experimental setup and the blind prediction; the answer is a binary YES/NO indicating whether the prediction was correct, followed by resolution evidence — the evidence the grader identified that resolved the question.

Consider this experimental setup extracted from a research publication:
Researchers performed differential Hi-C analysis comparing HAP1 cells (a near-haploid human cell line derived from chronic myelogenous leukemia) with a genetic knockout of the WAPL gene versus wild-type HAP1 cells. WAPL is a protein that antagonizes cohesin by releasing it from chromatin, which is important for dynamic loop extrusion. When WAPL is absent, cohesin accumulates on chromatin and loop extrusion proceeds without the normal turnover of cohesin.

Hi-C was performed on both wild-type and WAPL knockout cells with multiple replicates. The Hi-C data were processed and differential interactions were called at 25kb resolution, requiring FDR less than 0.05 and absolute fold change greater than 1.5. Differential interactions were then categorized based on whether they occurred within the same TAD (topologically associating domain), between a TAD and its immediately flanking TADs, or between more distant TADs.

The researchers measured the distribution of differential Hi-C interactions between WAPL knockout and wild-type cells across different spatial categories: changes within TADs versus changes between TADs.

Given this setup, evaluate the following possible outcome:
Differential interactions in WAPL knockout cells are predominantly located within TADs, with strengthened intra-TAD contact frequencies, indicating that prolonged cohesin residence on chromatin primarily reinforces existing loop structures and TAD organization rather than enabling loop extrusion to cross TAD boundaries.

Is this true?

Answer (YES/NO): NO